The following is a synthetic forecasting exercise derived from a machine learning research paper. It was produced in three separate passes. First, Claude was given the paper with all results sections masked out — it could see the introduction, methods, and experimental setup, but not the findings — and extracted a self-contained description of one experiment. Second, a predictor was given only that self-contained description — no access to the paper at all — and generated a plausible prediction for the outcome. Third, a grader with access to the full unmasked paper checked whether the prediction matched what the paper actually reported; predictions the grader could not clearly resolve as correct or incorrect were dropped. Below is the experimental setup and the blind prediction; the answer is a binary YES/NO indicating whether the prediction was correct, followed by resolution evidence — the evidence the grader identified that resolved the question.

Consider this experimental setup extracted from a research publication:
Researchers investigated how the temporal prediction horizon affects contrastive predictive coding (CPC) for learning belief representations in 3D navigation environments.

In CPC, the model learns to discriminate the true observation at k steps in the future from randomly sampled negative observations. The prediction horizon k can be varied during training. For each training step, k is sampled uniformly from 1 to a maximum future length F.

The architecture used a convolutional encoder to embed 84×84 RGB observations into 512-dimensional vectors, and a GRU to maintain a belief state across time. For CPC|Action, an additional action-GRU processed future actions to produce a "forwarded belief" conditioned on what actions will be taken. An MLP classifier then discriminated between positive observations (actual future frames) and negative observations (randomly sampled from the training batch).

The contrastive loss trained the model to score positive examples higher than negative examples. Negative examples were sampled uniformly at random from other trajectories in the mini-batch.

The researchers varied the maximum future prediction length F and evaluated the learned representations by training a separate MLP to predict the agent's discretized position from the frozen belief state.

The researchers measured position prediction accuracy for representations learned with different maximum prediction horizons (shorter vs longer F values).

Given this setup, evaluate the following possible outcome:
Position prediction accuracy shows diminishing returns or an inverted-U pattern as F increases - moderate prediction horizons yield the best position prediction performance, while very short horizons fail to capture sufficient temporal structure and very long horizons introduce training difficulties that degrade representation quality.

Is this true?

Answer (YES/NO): NO